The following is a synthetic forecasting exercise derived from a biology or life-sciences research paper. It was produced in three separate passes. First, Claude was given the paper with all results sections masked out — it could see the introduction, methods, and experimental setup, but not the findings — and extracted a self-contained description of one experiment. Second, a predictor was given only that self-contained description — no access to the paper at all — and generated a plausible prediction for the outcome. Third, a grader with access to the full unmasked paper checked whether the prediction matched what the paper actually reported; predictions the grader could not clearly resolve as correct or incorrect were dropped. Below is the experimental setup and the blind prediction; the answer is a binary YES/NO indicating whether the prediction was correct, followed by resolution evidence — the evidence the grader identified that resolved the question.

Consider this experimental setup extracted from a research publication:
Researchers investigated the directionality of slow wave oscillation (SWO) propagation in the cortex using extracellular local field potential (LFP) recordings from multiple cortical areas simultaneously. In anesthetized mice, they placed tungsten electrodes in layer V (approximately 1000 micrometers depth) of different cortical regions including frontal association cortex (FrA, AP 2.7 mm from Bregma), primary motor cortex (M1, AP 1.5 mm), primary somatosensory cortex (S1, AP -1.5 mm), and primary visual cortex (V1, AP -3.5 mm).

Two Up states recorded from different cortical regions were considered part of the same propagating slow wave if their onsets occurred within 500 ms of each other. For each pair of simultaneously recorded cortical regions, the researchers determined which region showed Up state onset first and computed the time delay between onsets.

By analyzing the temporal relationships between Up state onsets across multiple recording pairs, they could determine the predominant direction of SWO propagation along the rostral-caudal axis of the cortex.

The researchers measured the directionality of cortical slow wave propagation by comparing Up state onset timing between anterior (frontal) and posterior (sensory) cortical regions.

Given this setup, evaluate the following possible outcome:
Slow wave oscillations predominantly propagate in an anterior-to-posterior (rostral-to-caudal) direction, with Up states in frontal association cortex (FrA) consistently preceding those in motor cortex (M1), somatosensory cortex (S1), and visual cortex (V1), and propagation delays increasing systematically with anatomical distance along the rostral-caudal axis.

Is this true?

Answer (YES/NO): NO